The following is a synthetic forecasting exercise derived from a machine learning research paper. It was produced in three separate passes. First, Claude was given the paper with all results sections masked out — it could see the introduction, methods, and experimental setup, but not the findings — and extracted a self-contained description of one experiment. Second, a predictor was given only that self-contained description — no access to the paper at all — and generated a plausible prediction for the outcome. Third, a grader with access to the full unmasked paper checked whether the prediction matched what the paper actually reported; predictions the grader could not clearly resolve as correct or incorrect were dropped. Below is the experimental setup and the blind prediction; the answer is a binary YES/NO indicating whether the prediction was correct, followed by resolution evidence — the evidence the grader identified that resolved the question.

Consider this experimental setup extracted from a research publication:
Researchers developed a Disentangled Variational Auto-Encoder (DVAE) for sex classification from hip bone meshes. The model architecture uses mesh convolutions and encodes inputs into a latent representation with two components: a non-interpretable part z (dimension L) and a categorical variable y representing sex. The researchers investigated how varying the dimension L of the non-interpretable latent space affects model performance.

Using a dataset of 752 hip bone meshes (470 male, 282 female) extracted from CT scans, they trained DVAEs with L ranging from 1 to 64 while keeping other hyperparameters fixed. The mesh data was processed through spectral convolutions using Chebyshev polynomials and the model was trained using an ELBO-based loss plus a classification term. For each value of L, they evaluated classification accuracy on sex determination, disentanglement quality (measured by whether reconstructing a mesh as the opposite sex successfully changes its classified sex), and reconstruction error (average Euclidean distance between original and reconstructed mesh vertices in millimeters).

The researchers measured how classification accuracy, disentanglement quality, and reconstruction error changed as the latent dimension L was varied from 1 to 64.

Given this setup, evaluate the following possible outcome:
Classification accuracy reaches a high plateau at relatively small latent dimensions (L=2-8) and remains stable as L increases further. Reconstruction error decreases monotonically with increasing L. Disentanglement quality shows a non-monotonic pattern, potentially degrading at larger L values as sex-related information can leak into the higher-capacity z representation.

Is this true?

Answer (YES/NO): NO